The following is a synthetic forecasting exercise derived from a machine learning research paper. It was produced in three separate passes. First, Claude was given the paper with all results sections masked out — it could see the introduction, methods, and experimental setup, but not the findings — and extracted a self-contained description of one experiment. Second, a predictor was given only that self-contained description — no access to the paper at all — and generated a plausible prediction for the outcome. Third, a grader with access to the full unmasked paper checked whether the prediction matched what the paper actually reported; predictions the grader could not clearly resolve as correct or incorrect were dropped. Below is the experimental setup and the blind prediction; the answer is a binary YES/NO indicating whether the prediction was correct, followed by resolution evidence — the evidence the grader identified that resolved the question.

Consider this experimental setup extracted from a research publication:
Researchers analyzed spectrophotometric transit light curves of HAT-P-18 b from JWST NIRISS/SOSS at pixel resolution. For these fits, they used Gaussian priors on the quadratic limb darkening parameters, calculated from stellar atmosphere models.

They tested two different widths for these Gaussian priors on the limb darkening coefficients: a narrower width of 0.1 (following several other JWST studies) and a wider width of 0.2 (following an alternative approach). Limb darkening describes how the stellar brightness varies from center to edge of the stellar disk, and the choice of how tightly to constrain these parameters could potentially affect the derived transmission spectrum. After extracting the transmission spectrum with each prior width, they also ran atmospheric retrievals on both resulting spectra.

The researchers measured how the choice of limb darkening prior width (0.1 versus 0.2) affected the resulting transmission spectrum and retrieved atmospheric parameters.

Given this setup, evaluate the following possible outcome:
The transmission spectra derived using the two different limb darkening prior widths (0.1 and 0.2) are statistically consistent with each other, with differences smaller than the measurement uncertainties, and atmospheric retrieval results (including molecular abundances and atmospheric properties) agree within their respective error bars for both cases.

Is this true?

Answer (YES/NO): YES